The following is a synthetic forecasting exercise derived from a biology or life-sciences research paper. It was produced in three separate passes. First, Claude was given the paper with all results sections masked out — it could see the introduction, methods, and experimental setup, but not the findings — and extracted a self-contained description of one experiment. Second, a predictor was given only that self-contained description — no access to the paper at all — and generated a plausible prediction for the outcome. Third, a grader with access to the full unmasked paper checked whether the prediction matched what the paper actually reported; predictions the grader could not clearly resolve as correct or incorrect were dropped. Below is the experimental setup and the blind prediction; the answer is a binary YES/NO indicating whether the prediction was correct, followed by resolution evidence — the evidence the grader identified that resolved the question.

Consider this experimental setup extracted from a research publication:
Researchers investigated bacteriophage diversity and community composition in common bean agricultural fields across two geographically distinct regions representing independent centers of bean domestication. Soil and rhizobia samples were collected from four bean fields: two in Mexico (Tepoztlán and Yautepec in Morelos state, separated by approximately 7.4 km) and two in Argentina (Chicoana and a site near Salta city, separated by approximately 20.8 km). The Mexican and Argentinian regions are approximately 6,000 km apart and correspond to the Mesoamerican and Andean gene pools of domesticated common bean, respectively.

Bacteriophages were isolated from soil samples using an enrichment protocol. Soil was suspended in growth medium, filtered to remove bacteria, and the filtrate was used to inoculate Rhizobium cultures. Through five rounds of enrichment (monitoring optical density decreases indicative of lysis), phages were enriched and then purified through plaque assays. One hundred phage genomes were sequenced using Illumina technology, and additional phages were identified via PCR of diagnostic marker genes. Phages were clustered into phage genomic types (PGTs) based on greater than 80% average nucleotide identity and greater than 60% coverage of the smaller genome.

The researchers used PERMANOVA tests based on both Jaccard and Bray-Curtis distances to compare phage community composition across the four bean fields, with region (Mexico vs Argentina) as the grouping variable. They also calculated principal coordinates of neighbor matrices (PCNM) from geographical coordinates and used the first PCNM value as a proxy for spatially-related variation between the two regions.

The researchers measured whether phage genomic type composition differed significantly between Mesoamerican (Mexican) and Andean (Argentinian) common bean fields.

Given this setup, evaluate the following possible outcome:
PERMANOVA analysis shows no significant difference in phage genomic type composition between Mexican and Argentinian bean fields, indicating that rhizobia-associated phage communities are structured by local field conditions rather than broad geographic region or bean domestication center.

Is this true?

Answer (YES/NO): NO